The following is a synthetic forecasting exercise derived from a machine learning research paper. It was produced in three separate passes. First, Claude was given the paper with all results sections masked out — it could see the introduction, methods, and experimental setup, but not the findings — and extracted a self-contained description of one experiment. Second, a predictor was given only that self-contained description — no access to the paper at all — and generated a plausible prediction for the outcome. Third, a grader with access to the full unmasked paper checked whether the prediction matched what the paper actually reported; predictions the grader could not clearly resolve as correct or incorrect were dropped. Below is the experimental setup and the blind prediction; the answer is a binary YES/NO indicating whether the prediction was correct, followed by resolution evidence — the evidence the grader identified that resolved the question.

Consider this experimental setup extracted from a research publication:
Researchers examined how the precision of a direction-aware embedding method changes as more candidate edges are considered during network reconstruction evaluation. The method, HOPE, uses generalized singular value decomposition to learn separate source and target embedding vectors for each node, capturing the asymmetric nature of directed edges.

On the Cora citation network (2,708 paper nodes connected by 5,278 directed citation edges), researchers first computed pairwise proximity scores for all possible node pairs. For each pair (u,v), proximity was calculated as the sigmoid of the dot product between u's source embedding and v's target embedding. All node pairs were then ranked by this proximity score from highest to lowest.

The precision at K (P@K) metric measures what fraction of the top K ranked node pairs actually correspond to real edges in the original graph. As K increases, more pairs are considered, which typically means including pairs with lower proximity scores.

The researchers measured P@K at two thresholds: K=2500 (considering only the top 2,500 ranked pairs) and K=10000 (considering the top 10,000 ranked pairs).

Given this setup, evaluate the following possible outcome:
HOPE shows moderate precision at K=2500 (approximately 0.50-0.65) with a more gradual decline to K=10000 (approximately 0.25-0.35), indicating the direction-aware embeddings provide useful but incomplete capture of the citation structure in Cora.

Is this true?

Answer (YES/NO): NO